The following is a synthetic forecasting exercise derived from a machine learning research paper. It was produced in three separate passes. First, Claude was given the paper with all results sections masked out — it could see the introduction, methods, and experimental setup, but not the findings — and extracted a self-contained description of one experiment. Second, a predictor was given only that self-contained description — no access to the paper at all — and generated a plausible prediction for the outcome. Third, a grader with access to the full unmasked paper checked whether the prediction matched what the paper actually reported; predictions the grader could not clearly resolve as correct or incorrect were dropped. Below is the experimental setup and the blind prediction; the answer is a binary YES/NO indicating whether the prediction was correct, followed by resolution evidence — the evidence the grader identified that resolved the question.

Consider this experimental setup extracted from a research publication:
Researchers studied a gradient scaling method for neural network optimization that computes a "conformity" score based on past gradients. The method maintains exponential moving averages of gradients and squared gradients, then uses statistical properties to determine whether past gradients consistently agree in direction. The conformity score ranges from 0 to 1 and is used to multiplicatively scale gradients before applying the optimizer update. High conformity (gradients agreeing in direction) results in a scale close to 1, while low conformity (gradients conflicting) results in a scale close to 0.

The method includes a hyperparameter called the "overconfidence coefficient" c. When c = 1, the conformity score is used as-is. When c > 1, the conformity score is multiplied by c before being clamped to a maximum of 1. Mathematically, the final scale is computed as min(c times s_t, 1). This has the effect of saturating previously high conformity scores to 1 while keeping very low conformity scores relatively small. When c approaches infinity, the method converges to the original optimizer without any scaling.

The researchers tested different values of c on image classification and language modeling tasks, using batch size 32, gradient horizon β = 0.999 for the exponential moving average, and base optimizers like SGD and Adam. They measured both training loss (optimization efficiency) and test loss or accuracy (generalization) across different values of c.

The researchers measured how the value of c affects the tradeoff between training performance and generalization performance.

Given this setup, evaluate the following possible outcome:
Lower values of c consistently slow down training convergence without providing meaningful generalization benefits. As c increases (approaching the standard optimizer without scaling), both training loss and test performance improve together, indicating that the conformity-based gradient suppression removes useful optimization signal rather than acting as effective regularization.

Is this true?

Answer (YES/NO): NO